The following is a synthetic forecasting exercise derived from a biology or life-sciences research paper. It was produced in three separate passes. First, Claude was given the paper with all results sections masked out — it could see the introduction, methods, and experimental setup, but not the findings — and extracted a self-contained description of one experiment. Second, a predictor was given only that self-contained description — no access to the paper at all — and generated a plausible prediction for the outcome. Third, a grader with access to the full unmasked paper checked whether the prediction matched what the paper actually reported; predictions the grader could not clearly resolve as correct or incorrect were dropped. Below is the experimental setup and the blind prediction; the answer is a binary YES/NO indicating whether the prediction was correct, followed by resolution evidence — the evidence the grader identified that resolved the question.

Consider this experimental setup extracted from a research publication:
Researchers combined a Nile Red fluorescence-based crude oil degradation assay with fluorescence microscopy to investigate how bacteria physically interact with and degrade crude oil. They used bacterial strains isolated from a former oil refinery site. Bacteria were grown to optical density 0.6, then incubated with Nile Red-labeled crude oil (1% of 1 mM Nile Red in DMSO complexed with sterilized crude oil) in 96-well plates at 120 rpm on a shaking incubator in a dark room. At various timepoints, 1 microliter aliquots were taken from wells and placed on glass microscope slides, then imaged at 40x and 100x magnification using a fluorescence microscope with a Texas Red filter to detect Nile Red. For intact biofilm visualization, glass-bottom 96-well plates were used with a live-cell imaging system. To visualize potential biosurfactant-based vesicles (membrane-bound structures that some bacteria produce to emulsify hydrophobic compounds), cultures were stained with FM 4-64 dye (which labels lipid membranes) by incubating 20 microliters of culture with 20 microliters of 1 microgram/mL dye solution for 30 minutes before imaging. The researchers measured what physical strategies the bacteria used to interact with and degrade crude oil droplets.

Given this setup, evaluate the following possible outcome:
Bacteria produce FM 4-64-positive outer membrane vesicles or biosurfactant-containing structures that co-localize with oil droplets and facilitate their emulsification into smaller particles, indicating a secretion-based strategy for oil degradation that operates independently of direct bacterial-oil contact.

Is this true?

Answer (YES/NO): YES